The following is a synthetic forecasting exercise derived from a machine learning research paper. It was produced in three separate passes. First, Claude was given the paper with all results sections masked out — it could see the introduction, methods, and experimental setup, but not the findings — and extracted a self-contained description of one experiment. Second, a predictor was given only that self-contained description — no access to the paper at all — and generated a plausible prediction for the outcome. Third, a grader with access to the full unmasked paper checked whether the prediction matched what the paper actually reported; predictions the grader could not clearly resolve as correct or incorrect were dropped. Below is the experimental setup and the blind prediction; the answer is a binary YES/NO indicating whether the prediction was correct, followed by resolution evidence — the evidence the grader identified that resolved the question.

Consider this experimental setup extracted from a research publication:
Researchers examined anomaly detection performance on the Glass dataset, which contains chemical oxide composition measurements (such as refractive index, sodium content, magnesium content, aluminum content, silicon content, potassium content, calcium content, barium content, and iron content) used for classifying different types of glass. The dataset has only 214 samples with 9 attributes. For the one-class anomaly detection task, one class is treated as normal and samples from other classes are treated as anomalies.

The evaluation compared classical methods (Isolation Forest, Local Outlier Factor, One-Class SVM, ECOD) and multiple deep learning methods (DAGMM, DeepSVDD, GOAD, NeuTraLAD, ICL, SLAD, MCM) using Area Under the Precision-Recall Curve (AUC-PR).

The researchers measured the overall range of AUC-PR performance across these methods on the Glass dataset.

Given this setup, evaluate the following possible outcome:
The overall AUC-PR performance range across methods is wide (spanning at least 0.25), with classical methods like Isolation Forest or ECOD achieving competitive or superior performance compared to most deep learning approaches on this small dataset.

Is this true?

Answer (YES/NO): NO